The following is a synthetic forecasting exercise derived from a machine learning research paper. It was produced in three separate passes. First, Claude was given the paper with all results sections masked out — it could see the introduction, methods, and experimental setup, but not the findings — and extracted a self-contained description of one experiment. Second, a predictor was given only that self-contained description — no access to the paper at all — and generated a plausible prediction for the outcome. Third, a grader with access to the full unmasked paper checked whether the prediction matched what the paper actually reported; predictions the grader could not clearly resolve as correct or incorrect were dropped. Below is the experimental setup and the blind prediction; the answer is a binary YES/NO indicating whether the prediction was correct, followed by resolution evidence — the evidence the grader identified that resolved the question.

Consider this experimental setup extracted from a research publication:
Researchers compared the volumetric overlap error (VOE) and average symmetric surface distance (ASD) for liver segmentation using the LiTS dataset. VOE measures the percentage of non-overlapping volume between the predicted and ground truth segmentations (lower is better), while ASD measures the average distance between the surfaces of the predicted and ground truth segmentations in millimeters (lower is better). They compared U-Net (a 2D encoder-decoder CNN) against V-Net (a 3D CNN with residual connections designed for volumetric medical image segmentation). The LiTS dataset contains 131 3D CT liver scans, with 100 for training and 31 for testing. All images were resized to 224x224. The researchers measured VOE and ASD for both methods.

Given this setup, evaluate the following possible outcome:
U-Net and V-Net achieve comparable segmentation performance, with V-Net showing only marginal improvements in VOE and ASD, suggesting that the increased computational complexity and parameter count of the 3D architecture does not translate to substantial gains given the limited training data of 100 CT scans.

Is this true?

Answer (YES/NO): NO